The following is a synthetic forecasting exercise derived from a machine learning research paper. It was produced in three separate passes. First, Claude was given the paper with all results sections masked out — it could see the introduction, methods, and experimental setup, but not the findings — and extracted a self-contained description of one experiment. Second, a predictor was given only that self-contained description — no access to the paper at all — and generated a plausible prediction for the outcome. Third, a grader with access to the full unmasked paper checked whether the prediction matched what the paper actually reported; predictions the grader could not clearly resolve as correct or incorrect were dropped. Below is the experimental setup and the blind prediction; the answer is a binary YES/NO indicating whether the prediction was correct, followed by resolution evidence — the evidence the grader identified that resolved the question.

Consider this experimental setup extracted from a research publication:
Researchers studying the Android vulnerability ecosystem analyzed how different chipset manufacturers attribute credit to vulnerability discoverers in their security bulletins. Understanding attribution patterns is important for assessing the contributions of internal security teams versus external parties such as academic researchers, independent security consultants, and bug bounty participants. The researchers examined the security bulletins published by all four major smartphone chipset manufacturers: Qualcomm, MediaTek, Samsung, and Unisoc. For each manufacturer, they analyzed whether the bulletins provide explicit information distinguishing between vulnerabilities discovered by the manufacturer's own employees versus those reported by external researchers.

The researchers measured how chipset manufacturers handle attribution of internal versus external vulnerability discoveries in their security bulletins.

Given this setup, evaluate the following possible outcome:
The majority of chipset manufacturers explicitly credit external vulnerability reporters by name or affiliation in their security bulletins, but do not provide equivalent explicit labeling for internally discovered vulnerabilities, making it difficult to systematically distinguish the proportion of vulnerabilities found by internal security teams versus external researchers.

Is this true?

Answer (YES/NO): YES